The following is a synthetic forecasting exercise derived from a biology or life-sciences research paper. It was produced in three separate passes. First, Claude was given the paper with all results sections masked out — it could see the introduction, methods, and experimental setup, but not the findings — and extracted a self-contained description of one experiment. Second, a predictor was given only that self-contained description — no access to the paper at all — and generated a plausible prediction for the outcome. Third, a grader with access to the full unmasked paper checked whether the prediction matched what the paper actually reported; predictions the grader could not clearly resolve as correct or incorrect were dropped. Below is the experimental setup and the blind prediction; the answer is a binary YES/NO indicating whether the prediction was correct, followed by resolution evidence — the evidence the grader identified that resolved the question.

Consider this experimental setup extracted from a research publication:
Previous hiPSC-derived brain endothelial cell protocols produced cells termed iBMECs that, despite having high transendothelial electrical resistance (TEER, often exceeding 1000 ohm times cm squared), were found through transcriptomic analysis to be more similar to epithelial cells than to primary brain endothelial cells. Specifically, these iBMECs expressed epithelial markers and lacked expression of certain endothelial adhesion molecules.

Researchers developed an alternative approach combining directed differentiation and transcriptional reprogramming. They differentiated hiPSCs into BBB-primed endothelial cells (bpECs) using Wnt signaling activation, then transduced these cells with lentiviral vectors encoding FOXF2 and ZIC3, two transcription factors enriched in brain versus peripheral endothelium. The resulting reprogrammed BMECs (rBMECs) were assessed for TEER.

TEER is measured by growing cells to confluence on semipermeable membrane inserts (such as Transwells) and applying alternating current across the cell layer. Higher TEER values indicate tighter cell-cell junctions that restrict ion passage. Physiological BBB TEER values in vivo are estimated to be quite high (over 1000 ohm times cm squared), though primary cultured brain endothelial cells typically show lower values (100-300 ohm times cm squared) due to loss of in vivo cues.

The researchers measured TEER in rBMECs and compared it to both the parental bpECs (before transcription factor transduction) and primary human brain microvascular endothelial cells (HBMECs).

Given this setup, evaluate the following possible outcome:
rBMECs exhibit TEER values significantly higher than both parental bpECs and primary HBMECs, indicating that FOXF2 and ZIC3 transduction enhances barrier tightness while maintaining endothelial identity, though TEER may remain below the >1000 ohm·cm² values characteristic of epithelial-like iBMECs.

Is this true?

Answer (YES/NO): YES